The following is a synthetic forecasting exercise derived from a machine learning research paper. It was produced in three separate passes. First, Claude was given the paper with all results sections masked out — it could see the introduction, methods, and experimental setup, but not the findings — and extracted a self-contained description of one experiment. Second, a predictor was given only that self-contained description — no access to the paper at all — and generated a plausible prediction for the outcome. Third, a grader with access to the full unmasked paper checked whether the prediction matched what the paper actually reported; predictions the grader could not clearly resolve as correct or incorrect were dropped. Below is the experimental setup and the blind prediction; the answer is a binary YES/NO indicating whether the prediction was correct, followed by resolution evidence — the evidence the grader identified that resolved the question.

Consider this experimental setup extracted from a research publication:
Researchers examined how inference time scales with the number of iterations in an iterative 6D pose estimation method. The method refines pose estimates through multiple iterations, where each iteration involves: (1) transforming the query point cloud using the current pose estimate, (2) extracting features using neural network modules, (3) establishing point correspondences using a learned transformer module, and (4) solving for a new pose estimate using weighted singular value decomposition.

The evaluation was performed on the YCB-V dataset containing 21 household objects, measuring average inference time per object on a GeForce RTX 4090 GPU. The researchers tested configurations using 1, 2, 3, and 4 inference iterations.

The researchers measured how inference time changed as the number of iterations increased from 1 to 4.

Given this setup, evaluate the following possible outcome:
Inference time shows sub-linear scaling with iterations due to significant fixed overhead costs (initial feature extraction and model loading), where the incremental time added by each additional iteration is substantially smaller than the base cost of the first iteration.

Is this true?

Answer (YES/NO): YES